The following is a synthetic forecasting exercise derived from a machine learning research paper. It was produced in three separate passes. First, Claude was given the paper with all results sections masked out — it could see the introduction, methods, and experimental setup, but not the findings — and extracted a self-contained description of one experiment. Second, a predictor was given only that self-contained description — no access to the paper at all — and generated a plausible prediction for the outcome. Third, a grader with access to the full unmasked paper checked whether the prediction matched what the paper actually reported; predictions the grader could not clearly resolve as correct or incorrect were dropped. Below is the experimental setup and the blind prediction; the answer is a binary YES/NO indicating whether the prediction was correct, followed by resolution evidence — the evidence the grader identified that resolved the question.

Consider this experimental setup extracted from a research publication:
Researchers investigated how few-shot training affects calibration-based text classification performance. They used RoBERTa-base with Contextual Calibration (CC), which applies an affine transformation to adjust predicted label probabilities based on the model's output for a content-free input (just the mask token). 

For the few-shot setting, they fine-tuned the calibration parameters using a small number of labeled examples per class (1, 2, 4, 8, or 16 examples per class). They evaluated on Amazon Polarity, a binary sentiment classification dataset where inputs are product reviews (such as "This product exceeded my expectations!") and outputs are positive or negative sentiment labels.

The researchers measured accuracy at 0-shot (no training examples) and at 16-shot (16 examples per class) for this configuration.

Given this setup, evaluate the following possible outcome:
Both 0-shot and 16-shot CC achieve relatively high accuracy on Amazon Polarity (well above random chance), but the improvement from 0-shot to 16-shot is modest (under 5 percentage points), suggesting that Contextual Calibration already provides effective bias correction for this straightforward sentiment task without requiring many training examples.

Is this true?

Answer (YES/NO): YES